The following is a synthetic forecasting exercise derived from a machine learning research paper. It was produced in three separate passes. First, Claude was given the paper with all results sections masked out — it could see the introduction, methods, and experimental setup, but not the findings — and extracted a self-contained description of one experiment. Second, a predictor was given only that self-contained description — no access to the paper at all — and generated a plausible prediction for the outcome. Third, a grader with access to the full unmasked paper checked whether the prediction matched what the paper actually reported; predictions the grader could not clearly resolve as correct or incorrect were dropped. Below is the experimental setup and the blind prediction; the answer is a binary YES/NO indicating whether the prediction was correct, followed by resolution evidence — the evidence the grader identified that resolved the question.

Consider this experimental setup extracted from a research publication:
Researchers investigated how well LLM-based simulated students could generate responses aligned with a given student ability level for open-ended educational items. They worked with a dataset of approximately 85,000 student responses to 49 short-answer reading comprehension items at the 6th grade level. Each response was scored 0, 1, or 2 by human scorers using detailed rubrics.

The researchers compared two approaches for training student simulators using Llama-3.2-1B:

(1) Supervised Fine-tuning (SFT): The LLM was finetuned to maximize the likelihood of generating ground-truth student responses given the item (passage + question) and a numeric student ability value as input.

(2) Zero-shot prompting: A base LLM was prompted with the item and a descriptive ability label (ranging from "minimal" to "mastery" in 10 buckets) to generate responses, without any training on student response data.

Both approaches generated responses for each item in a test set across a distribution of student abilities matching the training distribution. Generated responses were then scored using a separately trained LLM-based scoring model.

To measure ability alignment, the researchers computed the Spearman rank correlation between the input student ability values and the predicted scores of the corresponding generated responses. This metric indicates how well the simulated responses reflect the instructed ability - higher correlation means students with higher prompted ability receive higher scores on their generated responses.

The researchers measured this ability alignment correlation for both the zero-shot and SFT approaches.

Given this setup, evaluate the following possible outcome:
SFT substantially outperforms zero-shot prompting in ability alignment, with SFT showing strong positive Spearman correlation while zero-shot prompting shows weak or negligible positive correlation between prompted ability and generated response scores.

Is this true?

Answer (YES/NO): NO